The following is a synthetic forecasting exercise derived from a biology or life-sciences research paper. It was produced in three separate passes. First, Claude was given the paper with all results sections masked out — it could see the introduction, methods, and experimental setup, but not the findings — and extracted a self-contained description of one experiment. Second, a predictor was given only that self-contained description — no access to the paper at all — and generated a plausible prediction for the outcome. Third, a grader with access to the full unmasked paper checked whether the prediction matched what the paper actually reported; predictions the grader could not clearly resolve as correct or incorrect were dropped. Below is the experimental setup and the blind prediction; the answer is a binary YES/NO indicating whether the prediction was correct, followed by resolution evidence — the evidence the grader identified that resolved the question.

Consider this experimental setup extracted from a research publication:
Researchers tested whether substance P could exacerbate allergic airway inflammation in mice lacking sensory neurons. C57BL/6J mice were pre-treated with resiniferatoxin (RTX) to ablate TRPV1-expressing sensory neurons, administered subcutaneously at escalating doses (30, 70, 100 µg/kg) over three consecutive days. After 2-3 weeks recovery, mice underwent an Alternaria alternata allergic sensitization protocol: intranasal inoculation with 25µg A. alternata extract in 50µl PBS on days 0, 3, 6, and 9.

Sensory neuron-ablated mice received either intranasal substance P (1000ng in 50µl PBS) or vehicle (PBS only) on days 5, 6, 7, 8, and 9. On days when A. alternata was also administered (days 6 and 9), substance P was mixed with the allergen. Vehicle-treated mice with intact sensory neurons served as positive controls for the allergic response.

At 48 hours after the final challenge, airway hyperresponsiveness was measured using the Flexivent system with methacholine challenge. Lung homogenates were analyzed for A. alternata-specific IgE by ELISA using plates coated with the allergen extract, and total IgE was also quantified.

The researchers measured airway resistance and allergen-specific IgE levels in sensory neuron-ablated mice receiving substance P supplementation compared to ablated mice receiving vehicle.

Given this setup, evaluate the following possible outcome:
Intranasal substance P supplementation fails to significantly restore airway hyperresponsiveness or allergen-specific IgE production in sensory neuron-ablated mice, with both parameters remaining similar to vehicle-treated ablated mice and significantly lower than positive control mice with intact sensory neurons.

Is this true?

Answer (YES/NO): NO